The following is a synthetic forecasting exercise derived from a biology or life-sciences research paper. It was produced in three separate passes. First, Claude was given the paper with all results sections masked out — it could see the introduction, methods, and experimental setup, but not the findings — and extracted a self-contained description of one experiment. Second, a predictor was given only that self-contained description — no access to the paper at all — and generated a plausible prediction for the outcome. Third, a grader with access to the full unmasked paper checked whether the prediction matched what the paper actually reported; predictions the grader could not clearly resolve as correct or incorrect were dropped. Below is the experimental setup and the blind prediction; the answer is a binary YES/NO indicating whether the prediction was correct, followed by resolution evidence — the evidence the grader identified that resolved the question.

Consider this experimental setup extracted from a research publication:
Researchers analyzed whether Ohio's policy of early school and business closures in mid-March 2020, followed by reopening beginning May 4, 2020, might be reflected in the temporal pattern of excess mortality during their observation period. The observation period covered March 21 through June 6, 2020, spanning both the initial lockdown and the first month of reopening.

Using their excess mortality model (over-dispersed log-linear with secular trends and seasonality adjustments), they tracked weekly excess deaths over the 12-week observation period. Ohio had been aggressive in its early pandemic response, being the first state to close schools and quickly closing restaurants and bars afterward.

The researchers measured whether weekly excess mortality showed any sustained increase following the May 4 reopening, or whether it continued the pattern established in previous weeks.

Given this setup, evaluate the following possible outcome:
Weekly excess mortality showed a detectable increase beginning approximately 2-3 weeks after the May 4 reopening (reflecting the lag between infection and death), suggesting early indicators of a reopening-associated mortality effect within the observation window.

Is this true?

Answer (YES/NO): NO